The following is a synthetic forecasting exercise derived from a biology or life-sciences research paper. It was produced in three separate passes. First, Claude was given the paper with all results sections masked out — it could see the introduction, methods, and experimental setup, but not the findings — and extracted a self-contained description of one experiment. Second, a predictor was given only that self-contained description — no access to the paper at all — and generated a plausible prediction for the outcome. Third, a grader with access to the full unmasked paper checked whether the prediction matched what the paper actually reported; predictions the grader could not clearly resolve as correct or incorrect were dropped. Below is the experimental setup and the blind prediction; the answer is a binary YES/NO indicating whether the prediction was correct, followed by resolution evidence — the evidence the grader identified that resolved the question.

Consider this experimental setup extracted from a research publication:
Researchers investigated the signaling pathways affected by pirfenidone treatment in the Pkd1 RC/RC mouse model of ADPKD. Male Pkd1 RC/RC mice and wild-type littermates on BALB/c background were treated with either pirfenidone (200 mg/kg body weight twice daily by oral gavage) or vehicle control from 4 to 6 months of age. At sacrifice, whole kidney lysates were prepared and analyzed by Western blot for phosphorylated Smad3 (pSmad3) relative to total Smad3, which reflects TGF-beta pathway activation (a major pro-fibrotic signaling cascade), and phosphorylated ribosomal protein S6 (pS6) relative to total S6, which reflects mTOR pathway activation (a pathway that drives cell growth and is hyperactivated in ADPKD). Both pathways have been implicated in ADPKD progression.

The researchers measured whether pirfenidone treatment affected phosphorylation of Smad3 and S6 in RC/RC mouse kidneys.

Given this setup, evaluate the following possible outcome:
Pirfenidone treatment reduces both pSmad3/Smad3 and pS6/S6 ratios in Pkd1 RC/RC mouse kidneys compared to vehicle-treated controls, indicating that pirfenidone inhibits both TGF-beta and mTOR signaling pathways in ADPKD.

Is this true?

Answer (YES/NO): YES